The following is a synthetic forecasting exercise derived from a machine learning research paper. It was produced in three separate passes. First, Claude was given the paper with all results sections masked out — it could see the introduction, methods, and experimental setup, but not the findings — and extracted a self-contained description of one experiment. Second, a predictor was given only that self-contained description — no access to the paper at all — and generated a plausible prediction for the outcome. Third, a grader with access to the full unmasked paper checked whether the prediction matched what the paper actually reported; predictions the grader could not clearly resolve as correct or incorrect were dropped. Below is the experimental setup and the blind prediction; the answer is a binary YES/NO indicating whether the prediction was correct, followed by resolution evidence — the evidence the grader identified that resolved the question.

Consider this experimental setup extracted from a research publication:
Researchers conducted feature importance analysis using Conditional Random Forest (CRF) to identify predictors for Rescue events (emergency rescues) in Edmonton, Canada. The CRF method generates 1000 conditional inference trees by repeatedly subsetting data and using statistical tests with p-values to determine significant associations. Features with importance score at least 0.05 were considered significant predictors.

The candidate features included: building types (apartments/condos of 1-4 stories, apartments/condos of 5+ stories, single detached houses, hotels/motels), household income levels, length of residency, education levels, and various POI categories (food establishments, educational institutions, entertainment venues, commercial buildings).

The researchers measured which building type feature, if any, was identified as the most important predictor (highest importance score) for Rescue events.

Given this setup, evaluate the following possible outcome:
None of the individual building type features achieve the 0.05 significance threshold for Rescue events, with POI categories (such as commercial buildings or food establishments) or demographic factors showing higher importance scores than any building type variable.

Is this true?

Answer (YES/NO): NO